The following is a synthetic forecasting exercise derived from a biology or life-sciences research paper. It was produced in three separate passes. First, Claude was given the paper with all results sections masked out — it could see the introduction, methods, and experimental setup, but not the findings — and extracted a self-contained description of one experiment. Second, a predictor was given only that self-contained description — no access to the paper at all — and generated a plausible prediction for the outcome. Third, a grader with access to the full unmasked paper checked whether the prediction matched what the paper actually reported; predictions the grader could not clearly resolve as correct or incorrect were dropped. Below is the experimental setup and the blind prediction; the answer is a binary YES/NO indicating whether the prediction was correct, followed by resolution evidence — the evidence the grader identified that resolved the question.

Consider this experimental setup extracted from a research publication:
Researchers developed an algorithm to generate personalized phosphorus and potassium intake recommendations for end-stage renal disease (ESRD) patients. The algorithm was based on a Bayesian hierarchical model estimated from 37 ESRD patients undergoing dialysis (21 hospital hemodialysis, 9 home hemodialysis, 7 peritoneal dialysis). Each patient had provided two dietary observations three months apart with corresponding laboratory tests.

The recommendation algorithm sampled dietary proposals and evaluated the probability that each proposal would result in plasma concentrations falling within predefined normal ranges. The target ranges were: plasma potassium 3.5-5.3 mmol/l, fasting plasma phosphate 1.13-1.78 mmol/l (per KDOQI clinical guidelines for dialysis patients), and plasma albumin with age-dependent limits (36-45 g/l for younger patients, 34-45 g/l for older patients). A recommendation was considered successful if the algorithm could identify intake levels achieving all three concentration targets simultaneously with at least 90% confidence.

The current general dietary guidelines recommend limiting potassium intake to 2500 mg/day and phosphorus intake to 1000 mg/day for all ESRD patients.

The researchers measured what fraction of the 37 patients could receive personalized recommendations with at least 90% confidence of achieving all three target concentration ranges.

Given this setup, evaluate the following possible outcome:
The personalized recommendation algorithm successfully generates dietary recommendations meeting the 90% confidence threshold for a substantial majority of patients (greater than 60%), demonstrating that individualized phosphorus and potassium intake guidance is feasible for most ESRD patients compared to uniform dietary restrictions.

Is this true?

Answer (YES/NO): NO